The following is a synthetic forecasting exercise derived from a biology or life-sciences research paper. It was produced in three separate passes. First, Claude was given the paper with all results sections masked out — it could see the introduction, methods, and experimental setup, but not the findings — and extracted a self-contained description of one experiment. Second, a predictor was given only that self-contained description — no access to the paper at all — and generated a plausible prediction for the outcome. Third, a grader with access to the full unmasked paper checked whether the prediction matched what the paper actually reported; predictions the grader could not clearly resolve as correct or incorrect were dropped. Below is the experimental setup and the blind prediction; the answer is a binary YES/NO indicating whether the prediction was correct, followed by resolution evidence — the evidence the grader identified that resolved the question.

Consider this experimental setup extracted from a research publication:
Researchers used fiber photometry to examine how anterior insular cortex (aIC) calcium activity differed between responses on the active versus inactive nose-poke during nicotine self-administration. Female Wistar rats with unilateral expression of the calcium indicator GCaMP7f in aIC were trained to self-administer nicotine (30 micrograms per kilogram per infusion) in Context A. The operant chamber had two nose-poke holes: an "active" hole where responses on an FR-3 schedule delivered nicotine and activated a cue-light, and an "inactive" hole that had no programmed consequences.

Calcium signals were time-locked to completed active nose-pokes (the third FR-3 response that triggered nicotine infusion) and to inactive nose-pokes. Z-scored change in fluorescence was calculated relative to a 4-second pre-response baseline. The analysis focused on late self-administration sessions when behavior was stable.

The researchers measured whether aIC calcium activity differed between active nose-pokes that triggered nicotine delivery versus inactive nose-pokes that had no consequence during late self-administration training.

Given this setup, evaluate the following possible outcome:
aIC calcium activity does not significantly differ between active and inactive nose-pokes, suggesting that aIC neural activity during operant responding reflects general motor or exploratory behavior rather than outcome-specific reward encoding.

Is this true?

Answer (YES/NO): NO